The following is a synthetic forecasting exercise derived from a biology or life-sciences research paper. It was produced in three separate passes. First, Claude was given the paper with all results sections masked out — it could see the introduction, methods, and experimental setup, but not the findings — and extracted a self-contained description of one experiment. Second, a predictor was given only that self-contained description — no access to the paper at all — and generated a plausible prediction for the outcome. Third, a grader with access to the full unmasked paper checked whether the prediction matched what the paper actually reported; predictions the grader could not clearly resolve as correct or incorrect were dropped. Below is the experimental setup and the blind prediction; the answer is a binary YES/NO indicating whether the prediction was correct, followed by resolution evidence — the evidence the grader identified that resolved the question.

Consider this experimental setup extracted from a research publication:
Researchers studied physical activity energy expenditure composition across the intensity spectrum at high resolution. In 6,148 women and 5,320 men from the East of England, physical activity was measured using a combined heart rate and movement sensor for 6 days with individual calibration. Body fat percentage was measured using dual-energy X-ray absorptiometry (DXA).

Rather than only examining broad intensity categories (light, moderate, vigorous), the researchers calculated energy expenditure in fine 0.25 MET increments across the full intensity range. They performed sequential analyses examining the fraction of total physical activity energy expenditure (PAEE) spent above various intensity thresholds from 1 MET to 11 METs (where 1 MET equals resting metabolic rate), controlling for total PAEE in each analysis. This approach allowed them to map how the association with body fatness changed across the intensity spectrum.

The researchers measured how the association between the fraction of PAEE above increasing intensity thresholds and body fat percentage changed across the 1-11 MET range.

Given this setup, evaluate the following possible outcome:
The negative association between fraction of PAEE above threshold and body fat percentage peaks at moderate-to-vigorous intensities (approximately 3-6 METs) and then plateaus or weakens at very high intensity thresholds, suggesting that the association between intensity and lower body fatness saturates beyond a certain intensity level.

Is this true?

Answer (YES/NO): NO